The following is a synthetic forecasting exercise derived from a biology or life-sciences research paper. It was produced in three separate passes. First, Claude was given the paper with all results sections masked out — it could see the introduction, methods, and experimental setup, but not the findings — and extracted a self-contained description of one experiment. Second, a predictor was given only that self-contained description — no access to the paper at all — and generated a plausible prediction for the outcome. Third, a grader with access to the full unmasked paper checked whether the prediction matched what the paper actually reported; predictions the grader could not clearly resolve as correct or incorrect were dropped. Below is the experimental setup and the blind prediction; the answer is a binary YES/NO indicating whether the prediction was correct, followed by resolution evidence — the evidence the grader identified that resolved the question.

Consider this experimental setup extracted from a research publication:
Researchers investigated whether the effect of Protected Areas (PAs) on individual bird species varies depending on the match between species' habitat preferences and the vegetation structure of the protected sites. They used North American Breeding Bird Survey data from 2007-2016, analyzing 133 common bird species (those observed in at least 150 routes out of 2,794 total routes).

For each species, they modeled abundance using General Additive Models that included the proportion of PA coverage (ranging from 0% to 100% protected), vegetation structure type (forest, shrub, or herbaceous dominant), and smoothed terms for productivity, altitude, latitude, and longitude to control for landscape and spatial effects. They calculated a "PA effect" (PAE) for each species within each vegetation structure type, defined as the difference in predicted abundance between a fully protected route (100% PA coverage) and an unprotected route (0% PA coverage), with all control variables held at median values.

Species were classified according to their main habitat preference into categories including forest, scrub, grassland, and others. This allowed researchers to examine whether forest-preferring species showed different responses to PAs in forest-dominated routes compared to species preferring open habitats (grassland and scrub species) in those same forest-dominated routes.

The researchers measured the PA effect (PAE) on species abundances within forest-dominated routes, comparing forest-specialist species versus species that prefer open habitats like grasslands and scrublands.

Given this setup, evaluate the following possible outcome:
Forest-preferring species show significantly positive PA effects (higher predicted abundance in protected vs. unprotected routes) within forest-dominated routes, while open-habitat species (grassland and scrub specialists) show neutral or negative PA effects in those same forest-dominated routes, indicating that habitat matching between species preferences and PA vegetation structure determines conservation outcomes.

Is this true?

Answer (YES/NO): YES